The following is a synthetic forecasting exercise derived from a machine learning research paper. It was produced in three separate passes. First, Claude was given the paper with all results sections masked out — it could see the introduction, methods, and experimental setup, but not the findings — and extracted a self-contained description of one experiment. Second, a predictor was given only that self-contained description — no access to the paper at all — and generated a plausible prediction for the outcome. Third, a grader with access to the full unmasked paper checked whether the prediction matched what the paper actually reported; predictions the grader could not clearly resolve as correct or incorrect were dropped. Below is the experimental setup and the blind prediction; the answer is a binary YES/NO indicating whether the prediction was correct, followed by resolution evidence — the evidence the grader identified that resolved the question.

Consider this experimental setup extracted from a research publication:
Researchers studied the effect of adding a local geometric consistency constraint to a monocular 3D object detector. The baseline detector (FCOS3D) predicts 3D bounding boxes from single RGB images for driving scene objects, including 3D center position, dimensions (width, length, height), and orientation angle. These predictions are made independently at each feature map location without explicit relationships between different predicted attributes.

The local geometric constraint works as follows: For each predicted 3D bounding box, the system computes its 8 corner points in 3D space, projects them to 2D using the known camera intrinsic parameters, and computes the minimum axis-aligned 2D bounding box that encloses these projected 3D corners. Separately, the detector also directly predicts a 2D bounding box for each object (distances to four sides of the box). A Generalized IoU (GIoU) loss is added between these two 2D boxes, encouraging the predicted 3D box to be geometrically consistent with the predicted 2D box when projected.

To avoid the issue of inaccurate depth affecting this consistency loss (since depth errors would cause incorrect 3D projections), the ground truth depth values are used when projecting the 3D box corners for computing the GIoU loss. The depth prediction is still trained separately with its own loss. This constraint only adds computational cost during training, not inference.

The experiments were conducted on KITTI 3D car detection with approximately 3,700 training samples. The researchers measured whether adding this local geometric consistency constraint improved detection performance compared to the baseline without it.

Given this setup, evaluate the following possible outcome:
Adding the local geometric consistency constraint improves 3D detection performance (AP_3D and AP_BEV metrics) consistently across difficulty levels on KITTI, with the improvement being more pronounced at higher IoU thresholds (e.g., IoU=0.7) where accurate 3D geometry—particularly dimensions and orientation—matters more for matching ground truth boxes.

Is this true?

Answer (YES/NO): YES